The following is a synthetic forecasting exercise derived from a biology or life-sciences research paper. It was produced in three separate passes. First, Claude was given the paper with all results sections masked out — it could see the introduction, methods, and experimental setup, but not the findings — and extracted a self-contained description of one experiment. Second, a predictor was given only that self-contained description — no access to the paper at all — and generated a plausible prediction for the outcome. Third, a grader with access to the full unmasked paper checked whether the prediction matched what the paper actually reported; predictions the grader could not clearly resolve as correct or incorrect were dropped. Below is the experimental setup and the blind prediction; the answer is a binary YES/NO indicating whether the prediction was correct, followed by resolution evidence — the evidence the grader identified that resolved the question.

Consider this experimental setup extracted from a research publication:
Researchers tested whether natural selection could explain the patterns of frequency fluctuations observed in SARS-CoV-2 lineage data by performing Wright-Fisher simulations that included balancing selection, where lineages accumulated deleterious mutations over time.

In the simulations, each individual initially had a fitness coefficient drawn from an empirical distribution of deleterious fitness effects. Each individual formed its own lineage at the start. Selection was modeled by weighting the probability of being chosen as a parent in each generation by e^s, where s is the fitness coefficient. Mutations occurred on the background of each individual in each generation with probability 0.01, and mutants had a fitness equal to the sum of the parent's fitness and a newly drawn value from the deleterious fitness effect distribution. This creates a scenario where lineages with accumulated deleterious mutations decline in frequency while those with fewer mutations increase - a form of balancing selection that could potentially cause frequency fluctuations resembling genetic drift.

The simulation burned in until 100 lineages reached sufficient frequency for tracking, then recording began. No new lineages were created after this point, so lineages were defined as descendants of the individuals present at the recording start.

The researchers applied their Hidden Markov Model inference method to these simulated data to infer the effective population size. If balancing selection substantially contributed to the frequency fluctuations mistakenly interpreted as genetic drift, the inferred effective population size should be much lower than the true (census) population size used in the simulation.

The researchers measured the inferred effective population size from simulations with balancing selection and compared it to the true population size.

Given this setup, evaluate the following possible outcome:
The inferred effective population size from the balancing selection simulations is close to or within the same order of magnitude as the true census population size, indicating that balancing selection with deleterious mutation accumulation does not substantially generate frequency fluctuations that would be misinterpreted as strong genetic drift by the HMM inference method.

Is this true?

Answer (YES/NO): YES